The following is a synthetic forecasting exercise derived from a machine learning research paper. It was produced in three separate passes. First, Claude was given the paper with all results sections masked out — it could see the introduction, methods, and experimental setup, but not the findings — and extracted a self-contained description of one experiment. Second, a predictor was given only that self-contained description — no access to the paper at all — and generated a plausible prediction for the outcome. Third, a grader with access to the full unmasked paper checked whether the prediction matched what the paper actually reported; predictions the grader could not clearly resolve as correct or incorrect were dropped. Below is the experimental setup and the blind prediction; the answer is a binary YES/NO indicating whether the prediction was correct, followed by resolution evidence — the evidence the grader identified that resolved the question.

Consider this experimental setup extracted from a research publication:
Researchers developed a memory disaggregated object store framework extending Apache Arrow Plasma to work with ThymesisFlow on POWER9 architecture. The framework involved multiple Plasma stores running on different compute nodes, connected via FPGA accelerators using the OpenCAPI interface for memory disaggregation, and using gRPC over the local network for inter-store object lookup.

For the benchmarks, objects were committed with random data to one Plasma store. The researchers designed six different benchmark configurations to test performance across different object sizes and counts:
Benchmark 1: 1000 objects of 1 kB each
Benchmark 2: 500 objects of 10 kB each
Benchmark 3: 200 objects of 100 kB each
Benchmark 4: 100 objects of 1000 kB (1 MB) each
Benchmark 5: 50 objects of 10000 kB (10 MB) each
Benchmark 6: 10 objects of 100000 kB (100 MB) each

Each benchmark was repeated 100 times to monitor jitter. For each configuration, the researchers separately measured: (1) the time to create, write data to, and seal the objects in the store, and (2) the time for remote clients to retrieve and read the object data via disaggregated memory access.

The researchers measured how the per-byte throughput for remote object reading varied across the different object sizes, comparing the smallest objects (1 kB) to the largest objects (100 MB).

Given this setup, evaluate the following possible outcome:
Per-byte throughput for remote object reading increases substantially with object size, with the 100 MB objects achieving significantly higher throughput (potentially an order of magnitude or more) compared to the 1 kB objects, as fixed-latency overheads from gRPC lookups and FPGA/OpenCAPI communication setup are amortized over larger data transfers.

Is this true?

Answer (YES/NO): NO